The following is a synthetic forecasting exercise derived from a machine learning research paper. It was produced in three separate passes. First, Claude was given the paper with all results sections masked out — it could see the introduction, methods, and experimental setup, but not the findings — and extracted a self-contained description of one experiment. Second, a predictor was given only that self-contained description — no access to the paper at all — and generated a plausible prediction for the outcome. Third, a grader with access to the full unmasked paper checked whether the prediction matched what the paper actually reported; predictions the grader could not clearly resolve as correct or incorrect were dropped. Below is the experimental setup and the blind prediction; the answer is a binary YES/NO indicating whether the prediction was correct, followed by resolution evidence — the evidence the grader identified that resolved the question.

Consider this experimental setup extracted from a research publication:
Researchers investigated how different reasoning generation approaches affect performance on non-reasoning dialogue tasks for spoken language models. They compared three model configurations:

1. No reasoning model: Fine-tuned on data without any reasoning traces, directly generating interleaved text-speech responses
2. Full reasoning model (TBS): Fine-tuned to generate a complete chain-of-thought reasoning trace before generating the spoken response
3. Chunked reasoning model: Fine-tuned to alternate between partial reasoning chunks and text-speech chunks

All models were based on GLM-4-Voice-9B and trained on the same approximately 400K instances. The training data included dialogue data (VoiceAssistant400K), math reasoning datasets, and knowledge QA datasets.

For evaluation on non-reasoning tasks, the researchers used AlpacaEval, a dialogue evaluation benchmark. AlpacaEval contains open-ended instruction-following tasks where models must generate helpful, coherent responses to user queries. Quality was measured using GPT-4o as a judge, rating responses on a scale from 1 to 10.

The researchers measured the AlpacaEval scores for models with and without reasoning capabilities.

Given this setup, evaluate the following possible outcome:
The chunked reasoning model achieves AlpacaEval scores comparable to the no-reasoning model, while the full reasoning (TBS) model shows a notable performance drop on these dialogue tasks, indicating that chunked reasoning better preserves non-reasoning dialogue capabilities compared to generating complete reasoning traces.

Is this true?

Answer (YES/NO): NO